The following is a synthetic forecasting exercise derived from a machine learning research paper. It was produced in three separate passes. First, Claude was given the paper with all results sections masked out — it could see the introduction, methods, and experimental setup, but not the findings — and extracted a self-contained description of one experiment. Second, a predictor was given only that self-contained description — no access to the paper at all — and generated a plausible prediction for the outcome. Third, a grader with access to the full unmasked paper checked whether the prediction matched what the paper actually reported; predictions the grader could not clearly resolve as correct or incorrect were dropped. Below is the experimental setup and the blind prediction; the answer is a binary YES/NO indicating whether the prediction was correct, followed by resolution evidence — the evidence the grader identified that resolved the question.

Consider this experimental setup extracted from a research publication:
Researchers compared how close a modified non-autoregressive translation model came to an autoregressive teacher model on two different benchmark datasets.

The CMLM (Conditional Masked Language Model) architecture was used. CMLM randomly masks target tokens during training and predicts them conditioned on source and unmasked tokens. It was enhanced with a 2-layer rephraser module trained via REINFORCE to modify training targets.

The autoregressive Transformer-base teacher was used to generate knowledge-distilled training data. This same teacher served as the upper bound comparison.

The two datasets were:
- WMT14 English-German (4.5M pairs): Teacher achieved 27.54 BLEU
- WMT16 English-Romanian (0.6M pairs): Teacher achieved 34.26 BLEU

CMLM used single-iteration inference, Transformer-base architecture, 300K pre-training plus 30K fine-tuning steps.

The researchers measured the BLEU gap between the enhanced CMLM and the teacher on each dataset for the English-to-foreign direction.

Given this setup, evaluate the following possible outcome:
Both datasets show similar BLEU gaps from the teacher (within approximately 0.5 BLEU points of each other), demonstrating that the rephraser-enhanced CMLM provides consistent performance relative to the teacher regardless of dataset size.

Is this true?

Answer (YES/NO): NO